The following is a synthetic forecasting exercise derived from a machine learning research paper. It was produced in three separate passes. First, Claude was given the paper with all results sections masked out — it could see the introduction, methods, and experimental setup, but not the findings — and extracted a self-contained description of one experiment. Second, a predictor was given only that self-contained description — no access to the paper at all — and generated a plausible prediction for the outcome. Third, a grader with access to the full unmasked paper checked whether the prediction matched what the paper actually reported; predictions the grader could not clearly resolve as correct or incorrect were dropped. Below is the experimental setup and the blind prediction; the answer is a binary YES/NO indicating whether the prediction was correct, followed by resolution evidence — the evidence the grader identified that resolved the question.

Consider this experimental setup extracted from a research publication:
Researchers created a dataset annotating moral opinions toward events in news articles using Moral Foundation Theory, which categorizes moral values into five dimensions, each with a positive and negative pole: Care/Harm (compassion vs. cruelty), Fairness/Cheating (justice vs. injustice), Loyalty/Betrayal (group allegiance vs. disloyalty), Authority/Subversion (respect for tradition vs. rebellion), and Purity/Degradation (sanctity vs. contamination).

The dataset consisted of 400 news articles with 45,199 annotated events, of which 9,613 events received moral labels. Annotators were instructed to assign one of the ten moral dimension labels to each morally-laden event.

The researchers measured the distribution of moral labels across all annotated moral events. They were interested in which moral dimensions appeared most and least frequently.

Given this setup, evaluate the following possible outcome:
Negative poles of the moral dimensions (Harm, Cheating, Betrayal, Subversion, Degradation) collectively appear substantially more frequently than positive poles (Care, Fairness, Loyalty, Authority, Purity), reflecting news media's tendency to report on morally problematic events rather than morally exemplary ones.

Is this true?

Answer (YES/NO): YES